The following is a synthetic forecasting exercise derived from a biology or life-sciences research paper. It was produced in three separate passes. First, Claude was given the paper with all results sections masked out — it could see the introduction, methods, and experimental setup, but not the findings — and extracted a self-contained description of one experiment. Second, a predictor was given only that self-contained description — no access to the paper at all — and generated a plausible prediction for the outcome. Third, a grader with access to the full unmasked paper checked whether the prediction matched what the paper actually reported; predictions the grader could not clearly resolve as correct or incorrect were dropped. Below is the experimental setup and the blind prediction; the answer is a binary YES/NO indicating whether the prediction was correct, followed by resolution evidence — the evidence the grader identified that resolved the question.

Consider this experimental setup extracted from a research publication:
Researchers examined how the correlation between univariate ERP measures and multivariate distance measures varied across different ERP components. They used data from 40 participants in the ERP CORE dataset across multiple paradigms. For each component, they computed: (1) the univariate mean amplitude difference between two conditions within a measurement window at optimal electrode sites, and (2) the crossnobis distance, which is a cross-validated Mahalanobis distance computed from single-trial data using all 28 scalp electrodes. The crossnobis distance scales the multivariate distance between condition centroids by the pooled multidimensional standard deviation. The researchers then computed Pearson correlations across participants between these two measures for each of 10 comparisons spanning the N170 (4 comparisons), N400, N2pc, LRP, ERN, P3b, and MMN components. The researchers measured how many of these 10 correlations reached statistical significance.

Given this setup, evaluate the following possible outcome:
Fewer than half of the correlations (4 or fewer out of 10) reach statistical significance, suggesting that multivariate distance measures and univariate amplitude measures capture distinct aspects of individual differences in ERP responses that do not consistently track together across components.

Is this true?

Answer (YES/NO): YES